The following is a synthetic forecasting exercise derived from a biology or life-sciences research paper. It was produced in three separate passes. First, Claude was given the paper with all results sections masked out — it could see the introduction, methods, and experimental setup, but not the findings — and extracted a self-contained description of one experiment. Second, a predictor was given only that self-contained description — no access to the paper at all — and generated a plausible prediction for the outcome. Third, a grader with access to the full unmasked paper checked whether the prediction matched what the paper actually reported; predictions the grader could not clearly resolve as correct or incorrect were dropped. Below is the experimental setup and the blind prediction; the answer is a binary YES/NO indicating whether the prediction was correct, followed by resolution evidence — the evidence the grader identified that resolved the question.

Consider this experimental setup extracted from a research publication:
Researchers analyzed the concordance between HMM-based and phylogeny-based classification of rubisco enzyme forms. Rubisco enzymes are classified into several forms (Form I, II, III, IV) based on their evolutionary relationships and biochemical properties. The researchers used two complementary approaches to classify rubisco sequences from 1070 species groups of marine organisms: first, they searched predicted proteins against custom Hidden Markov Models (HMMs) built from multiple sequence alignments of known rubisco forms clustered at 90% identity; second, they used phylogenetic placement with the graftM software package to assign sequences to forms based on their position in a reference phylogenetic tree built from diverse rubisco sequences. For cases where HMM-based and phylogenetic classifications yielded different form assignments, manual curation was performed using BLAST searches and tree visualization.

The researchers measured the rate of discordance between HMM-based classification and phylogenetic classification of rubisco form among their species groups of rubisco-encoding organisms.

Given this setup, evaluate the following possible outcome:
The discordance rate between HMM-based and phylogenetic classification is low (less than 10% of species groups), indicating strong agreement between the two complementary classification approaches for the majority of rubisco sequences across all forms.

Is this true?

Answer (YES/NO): NO